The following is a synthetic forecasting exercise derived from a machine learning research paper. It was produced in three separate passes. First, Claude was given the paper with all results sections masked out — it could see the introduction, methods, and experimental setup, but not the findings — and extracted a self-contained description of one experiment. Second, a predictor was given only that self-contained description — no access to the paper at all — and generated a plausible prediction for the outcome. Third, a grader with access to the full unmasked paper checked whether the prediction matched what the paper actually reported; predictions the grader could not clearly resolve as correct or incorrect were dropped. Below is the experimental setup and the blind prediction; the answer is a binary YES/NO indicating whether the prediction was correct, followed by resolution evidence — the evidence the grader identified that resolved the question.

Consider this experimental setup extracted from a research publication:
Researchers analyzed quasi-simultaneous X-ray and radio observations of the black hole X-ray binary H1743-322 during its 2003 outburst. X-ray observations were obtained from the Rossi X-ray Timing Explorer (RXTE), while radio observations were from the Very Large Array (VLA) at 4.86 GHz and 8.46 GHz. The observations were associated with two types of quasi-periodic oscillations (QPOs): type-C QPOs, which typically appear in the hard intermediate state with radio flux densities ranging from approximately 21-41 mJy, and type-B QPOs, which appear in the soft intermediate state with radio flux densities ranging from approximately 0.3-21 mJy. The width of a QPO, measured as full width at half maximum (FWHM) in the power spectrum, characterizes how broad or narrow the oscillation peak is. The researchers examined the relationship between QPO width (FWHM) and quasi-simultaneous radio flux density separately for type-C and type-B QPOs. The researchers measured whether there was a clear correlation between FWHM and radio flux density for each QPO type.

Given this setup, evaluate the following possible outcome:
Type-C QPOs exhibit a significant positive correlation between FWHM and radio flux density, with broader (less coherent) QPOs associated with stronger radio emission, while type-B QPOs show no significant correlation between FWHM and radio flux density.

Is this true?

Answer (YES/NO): NO